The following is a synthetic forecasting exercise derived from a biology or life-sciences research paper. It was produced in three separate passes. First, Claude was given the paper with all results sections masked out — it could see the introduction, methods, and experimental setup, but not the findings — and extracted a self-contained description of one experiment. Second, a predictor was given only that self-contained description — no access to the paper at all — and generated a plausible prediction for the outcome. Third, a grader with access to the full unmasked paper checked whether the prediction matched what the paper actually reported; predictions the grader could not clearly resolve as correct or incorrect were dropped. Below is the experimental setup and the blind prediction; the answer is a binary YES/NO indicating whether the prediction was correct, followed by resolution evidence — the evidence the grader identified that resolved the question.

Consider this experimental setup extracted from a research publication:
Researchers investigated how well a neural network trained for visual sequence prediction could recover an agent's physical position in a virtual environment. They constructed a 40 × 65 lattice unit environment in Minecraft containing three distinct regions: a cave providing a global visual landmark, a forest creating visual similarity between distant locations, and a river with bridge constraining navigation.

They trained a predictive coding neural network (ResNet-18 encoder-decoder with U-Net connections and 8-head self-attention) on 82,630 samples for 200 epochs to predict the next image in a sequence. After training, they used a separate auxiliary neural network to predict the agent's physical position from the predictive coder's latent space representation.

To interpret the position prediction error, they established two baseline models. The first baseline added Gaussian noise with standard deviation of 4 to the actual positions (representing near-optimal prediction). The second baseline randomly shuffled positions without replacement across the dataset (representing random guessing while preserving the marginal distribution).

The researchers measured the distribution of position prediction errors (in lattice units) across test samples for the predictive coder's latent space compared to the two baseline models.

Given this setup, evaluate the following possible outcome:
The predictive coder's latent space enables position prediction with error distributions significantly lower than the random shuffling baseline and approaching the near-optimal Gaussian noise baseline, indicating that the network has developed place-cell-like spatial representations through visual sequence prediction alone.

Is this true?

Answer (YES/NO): YES